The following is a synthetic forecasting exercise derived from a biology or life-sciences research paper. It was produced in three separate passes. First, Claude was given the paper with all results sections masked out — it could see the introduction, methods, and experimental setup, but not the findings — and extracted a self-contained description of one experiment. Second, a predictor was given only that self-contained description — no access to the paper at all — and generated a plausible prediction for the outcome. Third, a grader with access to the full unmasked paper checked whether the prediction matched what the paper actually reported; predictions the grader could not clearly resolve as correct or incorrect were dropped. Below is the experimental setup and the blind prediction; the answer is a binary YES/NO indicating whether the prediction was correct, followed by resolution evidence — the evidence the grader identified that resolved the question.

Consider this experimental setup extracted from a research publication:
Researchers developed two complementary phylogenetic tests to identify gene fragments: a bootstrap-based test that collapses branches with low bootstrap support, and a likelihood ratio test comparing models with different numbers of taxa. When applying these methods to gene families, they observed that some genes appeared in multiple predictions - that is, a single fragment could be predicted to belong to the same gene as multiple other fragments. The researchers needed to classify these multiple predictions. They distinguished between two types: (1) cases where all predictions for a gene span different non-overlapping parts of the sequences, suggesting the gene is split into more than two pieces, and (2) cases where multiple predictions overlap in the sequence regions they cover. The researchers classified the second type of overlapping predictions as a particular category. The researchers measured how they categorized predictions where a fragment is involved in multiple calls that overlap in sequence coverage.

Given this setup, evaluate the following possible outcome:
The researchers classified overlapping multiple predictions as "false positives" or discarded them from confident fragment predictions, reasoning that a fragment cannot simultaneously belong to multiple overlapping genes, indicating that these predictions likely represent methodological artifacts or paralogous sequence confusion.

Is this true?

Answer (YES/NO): NO